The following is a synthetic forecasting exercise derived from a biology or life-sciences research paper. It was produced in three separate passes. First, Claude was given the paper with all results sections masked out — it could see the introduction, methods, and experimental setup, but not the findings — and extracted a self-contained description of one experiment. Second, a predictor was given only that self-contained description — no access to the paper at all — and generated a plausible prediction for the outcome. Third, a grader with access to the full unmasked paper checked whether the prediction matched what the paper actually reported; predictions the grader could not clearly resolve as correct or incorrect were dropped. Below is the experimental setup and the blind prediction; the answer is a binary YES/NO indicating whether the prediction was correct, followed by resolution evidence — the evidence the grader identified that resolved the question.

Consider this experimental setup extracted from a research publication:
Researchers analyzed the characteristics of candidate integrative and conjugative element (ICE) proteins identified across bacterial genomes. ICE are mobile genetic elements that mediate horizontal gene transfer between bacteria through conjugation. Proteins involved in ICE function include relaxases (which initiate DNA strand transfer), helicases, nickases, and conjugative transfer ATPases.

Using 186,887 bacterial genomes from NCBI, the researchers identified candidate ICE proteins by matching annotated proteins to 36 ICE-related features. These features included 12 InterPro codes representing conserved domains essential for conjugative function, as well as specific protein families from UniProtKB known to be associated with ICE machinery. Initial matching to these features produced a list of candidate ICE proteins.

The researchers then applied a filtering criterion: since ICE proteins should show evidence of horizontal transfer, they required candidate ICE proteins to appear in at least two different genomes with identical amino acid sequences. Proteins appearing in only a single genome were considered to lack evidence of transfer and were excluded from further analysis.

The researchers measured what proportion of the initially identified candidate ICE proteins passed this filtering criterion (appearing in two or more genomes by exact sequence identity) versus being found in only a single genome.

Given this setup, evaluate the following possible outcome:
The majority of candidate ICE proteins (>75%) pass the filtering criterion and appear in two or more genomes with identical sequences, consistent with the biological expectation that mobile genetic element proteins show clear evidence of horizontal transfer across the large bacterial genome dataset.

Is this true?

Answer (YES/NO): NO